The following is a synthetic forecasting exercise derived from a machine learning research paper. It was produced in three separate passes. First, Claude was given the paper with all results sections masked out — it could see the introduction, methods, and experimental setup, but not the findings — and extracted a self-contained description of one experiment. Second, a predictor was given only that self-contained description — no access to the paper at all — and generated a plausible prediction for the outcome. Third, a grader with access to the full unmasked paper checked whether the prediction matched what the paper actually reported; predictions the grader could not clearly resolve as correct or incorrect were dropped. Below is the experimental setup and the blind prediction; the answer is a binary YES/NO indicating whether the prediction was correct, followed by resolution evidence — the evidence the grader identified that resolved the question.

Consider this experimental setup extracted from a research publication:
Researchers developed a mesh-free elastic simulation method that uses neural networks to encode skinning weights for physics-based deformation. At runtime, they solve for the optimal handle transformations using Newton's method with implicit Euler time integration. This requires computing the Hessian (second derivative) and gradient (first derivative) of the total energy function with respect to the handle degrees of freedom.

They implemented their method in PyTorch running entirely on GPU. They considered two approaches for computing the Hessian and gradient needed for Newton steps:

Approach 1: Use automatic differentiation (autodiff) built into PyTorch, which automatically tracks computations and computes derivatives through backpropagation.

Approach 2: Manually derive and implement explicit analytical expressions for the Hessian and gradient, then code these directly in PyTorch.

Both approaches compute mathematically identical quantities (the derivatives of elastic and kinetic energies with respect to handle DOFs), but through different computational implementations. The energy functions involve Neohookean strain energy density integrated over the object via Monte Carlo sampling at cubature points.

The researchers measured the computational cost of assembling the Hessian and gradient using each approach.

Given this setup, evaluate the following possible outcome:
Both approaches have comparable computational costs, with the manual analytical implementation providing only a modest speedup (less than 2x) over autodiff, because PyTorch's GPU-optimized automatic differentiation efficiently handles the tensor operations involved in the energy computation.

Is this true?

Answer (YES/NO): NO